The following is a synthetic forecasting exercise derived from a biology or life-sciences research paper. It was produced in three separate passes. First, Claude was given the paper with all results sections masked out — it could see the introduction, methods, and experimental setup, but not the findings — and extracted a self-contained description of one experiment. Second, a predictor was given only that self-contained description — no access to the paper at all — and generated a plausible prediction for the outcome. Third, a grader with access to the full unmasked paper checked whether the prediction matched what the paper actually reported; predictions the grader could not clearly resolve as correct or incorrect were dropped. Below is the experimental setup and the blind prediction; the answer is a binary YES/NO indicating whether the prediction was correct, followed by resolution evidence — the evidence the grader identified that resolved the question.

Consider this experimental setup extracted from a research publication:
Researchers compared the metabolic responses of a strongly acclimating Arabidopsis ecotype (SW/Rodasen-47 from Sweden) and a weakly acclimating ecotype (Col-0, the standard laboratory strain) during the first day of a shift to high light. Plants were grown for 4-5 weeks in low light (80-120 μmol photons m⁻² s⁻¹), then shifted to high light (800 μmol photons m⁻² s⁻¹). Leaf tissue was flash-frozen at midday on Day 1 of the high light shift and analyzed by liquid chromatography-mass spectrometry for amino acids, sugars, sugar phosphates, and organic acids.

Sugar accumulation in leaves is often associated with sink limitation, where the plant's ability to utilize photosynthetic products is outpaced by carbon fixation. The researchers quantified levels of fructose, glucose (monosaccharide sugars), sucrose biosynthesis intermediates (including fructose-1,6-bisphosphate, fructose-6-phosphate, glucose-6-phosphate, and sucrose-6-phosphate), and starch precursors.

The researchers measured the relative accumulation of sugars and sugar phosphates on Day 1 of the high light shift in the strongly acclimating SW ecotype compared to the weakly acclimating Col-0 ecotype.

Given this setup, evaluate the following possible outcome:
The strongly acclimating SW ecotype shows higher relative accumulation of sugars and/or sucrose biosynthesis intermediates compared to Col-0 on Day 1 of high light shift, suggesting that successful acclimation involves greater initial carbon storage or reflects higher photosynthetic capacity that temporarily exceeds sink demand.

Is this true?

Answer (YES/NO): NO